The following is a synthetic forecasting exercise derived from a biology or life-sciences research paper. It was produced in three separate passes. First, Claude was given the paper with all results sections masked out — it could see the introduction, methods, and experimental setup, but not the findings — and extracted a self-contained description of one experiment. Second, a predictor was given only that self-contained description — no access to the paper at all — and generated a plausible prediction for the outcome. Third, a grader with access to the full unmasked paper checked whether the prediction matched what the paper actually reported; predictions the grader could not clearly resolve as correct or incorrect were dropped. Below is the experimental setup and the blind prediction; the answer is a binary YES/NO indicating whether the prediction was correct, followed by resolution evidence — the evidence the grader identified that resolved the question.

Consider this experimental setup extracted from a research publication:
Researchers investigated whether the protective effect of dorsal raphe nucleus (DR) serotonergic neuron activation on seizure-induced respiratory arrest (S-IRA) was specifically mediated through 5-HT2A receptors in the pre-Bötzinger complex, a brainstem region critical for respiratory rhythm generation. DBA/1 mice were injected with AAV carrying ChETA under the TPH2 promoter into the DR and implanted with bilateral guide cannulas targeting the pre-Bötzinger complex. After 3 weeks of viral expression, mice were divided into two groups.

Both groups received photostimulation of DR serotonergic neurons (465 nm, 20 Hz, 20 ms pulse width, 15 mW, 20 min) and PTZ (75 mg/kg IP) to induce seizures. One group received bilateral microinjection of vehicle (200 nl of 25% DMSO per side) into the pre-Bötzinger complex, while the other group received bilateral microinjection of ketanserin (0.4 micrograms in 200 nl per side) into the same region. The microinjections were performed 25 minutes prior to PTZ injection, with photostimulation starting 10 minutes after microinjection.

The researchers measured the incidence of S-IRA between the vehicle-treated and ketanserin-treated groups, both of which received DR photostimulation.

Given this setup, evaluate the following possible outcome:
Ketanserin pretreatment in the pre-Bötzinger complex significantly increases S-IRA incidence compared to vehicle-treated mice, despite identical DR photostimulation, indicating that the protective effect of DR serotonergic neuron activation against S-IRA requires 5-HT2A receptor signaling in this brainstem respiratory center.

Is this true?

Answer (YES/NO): YES